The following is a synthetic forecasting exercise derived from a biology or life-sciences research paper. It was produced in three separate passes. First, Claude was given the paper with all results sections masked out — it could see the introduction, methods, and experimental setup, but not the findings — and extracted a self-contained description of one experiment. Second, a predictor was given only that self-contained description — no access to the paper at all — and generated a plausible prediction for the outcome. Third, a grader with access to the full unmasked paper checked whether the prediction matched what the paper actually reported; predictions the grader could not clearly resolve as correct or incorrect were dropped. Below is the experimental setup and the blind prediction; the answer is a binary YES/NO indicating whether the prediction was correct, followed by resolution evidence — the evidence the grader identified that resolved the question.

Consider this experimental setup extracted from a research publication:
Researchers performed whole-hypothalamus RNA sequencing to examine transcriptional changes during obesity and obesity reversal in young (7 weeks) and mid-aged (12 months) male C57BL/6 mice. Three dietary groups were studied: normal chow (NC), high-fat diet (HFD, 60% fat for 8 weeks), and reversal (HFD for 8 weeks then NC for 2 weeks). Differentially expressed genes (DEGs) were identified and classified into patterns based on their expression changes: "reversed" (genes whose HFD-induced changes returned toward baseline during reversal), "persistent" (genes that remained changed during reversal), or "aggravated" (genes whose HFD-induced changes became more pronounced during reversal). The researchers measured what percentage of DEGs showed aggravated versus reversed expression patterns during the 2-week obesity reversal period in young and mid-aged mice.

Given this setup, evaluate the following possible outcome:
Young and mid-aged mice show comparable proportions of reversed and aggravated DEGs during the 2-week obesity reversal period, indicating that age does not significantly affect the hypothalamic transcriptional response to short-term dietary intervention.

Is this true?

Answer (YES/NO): NO